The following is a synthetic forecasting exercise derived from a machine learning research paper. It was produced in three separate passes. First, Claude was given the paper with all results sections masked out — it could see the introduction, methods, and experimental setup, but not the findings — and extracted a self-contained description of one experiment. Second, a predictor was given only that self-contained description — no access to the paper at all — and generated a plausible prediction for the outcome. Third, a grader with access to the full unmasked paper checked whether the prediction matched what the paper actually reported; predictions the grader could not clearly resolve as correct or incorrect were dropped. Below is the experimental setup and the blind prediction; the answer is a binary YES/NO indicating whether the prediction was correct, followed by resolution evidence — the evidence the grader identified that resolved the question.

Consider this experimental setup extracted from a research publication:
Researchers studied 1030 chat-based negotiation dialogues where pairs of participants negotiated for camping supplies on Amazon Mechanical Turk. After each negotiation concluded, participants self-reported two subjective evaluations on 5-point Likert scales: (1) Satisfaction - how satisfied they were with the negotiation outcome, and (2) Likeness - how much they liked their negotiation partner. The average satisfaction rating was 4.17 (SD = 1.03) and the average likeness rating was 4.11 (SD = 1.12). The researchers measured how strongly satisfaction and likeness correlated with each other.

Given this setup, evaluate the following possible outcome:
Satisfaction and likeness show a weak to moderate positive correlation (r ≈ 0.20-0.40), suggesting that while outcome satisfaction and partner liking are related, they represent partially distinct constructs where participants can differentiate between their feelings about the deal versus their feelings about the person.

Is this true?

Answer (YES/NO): NO